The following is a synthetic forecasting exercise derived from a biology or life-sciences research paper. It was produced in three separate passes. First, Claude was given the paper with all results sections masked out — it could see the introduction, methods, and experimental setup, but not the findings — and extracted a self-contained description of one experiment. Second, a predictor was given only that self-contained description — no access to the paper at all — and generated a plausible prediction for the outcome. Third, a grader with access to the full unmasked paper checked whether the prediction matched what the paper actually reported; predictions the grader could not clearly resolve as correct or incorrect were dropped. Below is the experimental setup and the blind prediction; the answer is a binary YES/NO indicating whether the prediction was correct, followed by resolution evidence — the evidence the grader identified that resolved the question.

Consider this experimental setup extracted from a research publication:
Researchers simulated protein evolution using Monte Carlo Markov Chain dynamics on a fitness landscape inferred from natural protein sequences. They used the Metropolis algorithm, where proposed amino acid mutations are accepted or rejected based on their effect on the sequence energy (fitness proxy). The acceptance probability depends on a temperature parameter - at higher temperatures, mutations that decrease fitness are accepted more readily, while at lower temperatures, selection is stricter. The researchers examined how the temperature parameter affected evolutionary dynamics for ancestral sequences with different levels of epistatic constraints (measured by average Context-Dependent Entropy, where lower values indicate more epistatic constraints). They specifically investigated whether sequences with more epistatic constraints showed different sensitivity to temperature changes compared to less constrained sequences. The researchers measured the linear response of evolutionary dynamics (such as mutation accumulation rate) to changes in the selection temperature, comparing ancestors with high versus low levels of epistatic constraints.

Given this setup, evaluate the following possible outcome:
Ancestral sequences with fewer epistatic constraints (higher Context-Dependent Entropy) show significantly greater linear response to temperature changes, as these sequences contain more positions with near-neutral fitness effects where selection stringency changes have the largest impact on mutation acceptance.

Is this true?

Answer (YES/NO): NO